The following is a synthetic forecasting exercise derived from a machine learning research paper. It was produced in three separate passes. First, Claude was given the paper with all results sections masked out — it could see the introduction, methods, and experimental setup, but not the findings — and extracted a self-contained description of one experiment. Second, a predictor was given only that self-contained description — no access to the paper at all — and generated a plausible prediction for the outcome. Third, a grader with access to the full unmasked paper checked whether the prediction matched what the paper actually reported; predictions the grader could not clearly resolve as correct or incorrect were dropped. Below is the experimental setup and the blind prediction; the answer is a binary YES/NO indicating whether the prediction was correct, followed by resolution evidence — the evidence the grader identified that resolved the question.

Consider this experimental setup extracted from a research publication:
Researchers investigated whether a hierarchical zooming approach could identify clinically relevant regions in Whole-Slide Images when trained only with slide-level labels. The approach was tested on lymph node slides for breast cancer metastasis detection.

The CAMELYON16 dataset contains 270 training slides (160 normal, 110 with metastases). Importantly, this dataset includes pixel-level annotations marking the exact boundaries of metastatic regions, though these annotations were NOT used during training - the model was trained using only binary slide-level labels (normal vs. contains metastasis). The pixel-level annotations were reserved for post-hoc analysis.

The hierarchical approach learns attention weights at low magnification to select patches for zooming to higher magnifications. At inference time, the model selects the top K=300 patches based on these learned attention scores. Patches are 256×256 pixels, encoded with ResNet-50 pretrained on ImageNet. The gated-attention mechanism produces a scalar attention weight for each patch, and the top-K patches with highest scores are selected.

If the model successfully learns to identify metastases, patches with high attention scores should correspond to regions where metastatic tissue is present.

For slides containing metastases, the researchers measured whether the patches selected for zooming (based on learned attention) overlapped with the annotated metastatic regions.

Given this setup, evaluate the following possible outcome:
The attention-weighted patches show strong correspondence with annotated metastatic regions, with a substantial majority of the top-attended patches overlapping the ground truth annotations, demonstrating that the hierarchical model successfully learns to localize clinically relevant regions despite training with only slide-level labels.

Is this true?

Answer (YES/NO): NO